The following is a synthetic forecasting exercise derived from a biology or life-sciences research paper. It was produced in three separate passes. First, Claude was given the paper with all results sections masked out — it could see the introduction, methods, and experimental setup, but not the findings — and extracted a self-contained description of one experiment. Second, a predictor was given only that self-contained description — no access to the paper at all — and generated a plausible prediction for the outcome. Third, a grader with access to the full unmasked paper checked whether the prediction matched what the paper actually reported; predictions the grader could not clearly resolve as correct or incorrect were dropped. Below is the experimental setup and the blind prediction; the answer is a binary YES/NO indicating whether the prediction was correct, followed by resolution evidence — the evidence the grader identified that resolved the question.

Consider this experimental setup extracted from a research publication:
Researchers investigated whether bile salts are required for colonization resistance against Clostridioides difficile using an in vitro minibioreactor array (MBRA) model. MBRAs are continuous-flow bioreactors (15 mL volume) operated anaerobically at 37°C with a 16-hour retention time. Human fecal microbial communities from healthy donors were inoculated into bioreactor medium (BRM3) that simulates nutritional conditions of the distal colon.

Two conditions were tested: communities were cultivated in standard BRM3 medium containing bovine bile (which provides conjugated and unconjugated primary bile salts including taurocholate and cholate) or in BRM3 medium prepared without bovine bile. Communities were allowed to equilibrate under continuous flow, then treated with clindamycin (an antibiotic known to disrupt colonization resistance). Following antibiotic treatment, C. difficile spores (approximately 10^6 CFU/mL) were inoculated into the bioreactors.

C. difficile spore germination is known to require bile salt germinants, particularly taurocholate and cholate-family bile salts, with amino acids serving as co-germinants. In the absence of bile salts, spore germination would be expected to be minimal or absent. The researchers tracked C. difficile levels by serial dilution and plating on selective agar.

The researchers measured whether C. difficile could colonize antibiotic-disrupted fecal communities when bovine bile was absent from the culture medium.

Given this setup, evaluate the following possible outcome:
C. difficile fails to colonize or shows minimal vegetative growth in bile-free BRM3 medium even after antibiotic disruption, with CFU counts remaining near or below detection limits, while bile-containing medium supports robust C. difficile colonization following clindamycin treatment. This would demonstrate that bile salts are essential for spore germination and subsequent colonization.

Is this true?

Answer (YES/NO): NO